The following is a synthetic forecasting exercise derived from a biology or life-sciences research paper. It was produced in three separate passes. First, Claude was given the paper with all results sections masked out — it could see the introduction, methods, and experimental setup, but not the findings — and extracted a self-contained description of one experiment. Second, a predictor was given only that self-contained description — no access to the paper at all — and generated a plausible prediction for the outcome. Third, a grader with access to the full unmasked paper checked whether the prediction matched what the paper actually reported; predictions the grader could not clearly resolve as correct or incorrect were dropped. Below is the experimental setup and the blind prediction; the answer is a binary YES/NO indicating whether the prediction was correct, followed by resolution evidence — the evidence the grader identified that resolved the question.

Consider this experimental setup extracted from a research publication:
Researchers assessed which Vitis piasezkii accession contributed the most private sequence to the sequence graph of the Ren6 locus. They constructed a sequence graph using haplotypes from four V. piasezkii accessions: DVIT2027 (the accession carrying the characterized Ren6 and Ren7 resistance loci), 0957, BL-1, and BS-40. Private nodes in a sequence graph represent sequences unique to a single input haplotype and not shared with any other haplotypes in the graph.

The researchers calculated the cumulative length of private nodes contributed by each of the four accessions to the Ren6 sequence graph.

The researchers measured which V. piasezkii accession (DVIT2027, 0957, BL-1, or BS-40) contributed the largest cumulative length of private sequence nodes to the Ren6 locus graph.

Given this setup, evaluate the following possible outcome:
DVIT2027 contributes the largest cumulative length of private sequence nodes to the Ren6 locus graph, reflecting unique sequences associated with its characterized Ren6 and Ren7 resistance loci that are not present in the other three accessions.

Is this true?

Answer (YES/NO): NO